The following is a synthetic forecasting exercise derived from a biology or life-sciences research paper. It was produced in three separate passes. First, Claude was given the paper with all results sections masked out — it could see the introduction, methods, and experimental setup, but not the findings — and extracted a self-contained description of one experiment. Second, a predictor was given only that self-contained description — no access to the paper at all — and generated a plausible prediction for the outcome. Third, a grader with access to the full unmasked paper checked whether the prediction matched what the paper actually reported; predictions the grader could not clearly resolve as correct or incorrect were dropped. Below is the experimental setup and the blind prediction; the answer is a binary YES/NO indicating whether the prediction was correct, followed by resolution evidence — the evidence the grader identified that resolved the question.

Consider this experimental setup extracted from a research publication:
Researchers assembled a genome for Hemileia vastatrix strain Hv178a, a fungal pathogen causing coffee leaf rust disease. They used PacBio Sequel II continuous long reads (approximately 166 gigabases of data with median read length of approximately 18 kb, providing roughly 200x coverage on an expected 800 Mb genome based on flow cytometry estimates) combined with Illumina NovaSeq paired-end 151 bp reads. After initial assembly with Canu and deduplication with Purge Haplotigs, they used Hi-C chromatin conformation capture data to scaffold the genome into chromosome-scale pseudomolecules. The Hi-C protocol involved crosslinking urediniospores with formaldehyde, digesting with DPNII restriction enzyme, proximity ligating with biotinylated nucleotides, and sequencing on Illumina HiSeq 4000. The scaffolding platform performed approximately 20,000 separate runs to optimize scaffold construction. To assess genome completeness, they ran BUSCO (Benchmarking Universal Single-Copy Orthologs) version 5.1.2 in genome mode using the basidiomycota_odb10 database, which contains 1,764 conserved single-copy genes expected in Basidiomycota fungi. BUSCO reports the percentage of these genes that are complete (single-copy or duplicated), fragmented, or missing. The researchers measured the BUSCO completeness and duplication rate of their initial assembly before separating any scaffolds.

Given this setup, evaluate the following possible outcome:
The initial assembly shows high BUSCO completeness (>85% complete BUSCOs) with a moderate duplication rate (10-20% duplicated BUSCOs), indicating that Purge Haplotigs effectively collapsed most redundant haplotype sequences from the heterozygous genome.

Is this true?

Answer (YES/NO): NO